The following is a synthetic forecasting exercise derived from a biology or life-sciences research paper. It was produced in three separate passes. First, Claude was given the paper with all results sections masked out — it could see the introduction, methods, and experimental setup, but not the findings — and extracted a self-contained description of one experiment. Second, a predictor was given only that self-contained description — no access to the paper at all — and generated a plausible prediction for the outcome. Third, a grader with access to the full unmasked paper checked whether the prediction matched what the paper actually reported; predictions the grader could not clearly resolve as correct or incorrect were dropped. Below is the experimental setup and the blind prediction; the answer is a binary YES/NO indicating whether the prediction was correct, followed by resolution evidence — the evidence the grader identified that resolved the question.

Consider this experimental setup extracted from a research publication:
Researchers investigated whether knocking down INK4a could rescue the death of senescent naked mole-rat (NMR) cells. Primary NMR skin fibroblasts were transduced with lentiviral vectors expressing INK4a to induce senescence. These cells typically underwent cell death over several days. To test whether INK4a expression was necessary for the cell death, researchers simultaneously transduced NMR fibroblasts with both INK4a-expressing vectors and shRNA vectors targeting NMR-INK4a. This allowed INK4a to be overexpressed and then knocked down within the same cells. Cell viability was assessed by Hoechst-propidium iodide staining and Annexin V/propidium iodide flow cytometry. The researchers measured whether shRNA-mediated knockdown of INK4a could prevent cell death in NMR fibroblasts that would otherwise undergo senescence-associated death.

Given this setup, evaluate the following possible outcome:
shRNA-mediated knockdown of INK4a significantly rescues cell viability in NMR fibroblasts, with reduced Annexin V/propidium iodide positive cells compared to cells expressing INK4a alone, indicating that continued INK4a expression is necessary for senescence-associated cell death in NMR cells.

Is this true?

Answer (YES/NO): NO